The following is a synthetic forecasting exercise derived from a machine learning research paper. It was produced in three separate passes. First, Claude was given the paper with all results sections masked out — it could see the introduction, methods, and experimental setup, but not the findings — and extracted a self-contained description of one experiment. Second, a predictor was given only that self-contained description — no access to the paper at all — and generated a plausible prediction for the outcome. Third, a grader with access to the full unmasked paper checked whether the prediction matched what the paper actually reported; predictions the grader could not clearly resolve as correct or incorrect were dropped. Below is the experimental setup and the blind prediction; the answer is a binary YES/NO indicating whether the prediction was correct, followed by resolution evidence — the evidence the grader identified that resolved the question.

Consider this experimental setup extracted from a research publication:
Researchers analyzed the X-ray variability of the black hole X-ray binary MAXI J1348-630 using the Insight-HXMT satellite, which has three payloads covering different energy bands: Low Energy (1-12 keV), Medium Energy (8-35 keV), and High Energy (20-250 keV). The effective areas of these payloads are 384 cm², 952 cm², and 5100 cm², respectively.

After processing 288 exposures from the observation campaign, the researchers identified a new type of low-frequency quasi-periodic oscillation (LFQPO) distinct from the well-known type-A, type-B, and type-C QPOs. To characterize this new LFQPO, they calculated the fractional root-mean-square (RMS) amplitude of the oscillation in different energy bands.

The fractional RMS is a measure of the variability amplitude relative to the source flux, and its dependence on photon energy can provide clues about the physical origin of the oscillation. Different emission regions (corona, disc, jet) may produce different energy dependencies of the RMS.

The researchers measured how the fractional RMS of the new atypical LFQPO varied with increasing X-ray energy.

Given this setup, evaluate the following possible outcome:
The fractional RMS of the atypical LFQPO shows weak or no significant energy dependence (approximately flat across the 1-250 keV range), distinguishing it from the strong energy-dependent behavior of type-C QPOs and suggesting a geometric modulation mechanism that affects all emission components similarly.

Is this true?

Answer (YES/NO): NO